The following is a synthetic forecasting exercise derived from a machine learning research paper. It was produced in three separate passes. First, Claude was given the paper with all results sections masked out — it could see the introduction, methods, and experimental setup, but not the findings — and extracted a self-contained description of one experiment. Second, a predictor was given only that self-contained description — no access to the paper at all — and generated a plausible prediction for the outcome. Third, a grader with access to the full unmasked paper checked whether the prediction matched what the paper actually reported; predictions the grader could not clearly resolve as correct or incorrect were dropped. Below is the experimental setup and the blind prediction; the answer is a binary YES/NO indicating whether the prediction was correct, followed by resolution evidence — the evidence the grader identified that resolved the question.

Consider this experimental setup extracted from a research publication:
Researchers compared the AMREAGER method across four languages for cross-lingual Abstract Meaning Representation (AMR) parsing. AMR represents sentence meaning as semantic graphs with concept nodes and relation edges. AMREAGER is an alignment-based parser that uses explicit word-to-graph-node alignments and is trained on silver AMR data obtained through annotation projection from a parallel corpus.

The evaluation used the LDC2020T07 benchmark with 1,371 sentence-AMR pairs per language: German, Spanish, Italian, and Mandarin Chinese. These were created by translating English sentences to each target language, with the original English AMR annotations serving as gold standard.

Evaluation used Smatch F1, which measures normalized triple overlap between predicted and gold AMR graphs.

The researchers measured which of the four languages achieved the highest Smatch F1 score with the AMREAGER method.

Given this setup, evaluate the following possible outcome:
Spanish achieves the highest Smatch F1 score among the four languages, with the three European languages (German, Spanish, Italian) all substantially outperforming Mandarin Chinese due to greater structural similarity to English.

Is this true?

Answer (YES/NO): NO